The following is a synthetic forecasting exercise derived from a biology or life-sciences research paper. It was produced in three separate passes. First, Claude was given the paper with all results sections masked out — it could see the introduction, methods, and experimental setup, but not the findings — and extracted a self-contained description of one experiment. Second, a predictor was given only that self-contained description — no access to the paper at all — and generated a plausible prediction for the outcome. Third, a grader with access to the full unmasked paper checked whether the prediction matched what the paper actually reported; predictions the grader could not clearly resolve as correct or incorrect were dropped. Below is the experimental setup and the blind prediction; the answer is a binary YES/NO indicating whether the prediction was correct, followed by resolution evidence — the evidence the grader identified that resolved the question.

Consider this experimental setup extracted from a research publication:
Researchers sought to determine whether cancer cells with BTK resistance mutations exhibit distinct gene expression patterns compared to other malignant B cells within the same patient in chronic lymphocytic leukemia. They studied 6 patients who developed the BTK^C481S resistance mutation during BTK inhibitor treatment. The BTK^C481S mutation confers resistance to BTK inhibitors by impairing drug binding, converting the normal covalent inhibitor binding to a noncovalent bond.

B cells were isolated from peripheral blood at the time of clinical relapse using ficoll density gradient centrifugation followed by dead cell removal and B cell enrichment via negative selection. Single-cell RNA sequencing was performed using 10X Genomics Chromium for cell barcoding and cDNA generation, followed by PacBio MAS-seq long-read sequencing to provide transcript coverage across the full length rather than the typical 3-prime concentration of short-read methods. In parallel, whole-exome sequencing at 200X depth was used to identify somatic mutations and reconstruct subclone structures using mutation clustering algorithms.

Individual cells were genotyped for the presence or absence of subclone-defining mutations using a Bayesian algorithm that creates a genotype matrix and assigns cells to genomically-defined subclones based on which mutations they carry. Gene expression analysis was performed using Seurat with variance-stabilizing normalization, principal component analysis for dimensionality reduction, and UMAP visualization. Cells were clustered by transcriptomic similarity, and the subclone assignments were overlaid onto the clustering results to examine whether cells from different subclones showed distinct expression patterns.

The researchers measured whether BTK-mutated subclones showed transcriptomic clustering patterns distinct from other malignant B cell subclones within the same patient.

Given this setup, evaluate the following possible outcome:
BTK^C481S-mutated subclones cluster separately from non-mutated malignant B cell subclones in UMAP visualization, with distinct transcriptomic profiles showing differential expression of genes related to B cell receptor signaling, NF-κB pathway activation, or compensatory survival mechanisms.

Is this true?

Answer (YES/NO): NO